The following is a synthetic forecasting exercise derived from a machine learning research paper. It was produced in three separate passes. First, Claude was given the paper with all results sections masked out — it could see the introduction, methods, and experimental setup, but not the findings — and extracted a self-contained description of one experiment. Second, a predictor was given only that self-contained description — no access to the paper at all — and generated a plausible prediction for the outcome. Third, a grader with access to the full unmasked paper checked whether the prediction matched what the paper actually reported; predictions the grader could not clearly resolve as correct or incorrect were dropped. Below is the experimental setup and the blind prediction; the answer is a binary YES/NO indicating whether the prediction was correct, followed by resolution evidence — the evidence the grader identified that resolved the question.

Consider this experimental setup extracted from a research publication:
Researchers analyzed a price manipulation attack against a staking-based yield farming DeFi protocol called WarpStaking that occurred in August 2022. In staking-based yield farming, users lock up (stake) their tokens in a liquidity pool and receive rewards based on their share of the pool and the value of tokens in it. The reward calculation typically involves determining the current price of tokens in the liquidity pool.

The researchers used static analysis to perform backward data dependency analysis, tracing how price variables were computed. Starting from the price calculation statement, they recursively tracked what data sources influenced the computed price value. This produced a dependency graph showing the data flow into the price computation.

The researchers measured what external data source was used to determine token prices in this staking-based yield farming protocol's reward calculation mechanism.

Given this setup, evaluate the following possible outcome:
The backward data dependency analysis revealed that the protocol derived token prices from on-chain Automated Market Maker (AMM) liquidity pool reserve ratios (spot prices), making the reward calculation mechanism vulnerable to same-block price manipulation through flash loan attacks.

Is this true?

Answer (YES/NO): YES